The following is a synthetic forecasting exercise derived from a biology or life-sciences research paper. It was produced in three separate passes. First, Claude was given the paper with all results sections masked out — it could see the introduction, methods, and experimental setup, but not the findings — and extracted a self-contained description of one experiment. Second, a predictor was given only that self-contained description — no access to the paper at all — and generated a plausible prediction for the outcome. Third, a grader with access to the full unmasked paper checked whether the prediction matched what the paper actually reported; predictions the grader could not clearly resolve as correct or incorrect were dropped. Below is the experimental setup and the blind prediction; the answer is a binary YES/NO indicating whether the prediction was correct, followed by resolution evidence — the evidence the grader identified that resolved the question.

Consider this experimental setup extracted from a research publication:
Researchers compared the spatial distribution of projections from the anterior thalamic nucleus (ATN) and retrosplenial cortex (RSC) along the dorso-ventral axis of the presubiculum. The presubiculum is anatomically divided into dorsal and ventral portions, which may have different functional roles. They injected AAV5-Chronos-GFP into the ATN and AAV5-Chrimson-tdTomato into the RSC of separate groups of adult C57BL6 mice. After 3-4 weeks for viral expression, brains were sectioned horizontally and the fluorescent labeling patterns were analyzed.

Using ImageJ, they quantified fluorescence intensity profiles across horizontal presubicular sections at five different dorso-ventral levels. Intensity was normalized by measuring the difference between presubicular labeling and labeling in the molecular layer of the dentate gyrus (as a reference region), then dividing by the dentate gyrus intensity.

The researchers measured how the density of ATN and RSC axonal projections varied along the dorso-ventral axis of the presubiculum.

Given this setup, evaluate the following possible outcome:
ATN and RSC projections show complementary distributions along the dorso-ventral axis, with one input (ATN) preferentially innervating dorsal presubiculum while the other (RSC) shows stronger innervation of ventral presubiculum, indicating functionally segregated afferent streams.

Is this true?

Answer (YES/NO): NO